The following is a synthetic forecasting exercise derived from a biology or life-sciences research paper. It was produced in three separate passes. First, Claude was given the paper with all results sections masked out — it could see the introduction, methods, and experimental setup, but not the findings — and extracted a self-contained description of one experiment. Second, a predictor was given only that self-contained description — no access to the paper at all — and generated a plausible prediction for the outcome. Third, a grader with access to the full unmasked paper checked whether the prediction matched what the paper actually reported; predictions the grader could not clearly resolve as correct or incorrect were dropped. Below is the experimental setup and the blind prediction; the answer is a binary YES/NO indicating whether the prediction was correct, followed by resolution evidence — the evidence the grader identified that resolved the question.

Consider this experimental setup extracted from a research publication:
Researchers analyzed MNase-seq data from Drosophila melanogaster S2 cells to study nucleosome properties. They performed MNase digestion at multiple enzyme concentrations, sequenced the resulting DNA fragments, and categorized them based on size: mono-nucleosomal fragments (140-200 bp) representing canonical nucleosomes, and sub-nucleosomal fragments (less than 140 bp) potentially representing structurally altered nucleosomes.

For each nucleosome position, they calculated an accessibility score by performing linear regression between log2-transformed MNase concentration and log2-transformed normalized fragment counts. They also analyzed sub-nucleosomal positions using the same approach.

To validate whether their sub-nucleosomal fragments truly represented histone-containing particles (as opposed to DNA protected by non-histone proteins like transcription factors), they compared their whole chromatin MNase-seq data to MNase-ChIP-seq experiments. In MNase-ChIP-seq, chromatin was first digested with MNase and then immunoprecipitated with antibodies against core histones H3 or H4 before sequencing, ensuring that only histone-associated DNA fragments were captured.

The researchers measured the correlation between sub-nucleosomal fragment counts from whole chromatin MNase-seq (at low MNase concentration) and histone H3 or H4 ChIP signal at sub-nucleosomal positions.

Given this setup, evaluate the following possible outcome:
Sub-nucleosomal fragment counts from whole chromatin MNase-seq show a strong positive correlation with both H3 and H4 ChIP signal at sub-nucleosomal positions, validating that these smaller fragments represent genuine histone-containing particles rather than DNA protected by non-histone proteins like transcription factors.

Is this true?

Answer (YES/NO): NO